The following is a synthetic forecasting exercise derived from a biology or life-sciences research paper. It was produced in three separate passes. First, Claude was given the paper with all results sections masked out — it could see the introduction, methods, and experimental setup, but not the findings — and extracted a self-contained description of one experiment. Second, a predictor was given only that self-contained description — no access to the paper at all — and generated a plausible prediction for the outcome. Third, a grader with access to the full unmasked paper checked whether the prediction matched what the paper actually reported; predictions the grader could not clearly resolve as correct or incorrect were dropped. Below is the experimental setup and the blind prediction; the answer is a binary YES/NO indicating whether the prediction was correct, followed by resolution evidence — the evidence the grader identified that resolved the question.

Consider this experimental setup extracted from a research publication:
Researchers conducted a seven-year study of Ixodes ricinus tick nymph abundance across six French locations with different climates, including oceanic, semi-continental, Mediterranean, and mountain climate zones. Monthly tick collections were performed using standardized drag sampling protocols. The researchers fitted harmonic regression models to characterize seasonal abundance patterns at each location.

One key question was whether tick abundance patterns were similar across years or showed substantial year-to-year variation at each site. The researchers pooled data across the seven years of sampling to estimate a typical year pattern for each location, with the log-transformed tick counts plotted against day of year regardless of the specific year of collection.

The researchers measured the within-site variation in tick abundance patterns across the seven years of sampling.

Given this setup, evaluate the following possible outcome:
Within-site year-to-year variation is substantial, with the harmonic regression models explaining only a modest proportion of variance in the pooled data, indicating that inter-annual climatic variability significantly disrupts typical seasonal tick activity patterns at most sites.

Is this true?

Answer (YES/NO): NO